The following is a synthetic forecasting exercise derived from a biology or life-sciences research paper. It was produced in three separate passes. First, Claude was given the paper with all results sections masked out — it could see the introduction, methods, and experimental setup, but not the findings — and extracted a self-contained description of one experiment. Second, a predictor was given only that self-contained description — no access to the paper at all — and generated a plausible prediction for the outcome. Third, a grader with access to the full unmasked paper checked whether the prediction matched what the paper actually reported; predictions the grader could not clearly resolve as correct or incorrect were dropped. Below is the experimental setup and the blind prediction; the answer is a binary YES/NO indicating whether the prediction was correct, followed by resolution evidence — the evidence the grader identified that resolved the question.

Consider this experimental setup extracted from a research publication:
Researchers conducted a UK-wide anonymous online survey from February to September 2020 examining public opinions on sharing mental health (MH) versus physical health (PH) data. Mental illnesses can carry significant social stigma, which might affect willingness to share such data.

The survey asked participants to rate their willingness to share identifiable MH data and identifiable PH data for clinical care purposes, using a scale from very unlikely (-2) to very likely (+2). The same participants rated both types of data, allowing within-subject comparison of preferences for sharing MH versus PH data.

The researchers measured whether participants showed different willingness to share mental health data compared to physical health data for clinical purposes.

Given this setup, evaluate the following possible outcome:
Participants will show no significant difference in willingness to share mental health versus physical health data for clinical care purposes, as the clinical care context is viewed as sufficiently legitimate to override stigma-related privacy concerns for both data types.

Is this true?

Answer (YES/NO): NO